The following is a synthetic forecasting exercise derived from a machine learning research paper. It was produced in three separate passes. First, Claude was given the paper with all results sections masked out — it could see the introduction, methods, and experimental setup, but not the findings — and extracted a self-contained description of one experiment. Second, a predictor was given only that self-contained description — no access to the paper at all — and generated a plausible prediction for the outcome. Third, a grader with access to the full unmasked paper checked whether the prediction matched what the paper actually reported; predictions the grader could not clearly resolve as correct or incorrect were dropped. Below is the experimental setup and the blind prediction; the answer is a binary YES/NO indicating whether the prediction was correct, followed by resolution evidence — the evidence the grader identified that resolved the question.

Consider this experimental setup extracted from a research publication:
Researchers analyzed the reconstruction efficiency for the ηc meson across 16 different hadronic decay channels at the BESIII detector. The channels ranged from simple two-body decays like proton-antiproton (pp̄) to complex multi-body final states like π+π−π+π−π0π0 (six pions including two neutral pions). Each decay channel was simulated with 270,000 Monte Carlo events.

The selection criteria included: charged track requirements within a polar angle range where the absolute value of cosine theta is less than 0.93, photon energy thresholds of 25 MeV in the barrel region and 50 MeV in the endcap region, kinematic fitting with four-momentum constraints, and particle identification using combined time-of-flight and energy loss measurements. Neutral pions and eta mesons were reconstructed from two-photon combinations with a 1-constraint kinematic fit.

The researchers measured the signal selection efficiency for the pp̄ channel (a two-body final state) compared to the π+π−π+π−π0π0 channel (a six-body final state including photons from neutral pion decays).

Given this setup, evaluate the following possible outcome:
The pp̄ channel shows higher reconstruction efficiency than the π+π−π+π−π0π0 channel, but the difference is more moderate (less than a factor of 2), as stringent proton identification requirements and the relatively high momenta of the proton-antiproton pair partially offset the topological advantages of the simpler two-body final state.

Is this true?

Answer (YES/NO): NO